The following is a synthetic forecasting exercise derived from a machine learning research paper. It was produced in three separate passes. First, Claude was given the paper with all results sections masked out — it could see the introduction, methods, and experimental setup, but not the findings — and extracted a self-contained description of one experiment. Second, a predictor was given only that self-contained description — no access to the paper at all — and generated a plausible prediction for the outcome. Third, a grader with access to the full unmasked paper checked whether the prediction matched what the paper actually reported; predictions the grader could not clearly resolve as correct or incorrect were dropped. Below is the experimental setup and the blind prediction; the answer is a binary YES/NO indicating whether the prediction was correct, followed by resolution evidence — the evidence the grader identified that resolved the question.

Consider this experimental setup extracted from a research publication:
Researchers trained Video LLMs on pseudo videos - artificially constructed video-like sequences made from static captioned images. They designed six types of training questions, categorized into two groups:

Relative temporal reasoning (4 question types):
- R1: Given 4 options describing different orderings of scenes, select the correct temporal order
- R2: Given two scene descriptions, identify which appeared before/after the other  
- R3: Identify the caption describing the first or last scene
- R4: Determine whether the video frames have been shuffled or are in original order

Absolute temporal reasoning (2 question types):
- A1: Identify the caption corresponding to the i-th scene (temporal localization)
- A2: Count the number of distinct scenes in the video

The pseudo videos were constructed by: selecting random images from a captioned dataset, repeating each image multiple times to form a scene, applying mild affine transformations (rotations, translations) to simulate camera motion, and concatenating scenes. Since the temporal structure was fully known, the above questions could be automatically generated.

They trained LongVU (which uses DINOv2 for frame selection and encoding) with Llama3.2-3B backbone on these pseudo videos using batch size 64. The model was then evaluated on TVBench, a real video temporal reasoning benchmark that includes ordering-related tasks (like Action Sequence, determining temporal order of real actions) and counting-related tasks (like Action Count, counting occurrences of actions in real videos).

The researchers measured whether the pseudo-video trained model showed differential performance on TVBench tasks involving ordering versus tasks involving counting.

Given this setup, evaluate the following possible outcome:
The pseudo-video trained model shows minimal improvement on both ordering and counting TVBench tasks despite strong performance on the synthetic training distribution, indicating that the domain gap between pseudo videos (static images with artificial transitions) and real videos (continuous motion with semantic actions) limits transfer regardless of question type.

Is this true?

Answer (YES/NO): NO